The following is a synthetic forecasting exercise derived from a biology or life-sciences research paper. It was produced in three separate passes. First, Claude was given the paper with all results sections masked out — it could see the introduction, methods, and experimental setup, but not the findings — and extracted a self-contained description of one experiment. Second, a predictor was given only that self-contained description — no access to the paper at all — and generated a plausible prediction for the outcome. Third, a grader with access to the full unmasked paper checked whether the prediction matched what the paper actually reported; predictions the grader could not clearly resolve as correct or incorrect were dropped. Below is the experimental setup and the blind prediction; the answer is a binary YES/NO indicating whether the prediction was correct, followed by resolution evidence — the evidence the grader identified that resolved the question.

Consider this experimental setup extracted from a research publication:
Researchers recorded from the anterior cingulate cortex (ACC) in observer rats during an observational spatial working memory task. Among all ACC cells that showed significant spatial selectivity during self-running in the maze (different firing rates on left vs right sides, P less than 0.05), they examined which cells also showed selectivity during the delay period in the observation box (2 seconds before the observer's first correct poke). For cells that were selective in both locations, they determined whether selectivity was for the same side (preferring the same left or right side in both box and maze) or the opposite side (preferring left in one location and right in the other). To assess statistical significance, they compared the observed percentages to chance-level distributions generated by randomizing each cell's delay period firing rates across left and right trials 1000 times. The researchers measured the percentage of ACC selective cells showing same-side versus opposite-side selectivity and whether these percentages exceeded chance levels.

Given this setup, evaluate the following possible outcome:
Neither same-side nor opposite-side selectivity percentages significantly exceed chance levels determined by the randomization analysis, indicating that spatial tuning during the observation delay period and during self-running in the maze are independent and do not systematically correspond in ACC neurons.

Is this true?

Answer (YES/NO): NO